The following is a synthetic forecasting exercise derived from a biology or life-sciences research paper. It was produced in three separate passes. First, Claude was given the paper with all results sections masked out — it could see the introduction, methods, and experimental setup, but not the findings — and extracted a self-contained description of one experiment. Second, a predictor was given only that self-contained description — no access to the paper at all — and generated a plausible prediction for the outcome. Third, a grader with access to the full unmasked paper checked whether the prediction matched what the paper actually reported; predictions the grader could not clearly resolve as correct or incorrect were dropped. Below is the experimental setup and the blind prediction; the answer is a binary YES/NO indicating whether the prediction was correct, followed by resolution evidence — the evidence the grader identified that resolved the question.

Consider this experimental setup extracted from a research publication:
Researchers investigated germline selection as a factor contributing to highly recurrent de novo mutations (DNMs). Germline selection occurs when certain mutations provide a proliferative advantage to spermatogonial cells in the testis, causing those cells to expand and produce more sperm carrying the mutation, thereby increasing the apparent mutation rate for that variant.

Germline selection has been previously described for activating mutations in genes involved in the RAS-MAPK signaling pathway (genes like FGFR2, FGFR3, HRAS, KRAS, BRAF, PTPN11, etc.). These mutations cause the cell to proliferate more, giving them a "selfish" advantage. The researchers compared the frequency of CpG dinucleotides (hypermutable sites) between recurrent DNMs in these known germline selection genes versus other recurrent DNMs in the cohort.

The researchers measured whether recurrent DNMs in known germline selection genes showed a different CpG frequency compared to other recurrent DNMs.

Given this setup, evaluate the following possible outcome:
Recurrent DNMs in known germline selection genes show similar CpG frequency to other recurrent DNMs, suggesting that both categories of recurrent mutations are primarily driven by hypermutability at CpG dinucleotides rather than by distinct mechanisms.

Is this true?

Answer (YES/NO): NO